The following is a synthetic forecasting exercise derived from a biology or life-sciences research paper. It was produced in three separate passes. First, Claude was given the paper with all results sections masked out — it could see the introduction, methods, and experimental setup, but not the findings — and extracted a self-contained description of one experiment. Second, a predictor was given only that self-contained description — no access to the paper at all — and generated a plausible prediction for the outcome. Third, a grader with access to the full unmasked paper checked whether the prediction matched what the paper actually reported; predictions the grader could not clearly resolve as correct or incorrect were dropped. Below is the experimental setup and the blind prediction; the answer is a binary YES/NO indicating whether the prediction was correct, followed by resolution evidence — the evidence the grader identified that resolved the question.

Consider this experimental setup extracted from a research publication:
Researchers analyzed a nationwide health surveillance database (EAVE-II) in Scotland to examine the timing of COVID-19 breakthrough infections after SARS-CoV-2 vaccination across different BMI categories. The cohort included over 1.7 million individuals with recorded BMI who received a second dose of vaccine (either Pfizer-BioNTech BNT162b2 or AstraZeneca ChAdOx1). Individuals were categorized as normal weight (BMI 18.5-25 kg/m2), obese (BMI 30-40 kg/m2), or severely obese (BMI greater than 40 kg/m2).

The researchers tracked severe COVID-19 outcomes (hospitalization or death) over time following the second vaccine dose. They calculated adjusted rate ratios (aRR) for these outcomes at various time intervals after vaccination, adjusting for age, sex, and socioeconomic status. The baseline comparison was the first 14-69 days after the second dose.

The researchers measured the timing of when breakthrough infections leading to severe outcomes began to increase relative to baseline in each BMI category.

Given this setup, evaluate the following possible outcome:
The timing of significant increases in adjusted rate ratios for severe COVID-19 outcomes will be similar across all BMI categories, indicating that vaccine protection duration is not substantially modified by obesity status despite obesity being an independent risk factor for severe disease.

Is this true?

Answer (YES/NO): NO